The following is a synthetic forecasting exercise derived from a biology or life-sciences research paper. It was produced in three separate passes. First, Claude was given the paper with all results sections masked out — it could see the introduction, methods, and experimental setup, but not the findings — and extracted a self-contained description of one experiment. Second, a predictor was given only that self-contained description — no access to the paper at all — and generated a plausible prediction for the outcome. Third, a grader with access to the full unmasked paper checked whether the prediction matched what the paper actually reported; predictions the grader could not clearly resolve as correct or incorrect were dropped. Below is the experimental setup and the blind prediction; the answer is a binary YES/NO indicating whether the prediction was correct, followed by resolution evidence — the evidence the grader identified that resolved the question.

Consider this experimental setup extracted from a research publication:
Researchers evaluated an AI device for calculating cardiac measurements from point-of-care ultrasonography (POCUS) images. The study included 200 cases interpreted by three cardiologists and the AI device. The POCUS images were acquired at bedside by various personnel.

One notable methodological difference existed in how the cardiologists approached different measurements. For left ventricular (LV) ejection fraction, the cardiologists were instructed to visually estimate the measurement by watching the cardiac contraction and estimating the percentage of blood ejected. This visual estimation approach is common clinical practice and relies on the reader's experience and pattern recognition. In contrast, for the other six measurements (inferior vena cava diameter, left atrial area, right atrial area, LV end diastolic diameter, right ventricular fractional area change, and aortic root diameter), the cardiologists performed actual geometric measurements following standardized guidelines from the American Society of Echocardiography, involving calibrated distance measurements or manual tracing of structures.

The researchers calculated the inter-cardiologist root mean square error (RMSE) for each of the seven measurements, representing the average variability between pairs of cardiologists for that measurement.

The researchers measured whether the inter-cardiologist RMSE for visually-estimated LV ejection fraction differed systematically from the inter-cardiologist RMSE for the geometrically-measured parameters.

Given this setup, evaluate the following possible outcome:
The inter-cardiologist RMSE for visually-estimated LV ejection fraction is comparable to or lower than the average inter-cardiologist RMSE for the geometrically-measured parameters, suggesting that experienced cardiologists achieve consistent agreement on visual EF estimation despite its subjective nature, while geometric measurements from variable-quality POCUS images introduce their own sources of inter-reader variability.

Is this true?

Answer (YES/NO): YES